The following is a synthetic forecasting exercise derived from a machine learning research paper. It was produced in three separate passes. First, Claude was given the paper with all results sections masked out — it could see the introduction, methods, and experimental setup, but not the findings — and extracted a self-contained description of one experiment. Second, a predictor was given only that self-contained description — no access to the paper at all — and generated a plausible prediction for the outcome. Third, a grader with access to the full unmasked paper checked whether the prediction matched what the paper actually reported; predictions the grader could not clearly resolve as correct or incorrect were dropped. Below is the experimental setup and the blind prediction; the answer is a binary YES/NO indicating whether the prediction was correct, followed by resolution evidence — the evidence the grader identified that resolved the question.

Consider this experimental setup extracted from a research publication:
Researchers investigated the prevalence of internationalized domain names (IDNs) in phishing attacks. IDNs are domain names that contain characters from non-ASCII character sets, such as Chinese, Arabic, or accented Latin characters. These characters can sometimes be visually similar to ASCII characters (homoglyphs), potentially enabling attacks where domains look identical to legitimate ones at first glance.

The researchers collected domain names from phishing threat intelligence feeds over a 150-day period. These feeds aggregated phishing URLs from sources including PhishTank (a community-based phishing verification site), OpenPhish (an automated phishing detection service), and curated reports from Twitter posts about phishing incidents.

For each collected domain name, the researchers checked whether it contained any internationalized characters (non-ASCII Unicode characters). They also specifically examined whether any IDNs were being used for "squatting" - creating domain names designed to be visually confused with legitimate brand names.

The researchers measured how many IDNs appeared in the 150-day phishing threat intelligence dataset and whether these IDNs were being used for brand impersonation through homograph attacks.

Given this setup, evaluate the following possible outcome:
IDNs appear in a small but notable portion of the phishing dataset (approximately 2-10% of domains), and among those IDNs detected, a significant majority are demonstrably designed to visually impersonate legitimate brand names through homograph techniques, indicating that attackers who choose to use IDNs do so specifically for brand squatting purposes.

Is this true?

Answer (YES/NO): NO